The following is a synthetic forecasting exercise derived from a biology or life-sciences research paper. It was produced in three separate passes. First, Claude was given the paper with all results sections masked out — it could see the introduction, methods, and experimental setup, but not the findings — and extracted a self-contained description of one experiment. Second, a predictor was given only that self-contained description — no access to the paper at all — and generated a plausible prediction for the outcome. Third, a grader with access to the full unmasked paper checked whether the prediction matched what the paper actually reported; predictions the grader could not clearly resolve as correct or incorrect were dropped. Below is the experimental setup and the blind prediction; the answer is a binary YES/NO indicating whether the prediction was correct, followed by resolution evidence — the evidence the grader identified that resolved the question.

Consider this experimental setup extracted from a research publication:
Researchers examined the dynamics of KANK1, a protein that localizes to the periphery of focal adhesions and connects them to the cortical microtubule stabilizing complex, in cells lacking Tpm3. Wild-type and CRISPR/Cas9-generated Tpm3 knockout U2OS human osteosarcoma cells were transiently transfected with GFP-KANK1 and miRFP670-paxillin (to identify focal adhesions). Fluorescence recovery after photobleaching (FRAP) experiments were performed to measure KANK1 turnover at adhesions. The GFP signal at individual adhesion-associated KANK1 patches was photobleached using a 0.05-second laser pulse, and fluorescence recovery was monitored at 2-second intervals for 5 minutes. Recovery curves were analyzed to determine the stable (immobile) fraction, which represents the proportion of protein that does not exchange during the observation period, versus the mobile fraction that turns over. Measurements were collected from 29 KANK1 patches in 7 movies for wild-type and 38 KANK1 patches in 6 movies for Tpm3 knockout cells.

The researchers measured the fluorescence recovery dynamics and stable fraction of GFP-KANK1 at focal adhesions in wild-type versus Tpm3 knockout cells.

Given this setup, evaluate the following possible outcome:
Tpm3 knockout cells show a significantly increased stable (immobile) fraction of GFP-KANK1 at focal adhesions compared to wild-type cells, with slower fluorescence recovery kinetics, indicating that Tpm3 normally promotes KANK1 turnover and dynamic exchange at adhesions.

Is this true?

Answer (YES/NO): NO